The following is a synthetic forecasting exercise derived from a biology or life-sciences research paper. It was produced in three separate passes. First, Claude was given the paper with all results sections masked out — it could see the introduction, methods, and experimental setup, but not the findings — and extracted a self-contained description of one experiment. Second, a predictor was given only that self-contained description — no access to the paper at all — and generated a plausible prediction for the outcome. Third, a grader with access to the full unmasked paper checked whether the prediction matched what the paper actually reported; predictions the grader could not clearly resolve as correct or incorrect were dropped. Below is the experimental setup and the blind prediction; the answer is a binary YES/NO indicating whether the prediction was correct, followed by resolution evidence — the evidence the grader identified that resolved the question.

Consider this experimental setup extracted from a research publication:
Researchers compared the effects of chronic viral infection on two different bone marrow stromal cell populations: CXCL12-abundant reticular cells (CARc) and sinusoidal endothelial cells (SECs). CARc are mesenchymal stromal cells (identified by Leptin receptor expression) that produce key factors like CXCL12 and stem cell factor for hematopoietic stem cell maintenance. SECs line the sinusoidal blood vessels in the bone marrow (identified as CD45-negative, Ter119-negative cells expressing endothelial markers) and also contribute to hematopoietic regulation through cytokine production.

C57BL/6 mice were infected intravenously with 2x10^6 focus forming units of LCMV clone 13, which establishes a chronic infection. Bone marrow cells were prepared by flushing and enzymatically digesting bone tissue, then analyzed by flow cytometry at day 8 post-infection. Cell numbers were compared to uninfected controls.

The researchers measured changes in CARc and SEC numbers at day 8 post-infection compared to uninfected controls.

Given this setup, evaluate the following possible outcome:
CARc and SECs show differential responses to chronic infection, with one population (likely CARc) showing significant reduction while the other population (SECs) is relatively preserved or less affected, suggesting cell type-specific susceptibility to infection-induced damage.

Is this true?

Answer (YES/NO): YES